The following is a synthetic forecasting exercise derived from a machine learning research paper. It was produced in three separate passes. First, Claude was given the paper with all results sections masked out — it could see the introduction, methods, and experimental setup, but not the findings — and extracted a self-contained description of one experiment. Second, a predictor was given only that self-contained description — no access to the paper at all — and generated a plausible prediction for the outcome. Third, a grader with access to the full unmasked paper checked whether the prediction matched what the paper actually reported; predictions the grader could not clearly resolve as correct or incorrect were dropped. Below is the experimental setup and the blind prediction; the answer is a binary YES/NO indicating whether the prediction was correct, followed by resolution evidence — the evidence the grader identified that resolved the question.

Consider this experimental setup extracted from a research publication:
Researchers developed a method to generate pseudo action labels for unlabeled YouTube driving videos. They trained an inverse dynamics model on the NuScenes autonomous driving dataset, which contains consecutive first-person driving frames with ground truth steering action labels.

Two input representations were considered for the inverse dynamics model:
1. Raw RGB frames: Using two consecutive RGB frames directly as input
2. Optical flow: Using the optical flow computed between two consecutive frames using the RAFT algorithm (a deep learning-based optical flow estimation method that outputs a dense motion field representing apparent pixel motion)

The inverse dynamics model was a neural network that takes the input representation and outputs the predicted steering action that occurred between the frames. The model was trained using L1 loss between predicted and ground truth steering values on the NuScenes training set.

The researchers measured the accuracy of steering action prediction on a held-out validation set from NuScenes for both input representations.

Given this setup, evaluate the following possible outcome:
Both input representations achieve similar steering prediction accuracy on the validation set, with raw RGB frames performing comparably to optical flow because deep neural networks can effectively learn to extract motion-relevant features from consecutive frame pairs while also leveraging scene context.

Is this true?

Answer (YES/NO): NO